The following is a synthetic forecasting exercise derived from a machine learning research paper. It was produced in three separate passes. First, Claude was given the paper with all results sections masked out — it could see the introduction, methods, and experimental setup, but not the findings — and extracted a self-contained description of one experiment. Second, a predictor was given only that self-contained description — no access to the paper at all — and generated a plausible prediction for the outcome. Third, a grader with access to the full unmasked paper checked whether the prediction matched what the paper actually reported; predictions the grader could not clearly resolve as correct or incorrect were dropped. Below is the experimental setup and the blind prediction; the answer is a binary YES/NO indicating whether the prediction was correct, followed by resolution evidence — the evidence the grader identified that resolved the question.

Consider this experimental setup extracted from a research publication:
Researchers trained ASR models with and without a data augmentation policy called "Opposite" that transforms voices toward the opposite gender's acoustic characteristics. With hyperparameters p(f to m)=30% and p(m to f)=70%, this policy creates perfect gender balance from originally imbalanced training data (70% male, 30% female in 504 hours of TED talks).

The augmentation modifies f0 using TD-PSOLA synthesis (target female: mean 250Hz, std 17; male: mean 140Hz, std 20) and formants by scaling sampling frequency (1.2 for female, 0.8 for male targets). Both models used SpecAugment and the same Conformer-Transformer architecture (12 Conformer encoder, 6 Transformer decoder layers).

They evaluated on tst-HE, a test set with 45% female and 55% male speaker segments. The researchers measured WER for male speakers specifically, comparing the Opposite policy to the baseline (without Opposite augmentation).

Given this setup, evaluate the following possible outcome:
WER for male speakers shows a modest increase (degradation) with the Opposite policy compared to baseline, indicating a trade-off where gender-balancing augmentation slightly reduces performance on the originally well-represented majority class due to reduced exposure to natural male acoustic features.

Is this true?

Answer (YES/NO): NO